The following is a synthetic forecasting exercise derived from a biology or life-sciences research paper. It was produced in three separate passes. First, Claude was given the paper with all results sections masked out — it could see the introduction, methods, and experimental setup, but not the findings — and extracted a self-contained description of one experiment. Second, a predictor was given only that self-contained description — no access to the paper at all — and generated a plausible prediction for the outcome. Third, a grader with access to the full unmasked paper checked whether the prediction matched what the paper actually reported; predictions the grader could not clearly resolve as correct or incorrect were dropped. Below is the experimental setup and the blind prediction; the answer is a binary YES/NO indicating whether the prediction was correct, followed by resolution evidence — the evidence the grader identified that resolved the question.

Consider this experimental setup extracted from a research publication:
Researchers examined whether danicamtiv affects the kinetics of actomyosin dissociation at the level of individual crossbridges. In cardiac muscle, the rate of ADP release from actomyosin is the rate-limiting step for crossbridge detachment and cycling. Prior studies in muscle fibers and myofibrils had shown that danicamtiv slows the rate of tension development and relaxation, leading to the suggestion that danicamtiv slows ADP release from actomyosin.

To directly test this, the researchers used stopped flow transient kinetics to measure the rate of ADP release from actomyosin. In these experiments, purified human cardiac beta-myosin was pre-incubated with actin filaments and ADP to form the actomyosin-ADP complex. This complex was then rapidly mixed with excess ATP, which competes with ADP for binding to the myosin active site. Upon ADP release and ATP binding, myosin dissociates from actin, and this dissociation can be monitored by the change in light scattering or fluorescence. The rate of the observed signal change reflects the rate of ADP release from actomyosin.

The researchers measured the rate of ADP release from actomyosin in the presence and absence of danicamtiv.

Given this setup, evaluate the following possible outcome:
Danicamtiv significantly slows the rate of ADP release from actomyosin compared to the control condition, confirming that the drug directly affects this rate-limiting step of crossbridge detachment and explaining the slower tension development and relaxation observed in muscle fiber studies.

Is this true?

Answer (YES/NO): NO